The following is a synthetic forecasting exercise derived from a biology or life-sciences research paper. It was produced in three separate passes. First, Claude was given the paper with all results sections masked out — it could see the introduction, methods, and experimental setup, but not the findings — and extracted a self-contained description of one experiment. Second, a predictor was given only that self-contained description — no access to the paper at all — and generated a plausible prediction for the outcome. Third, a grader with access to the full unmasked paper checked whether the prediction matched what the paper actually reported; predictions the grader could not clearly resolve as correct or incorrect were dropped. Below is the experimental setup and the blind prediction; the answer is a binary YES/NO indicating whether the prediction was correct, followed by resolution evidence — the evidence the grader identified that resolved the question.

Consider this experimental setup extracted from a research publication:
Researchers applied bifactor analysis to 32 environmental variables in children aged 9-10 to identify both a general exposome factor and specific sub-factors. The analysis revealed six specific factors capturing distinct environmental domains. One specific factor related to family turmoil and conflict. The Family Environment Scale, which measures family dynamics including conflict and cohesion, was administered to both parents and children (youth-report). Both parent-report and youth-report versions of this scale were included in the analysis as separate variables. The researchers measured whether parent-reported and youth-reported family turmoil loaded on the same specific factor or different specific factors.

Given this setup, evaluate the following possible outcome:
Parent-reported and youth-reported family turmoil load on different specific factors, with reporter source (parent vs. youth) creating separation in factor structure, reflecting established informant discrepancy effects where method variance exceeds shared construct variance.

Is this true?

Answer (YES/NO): NO